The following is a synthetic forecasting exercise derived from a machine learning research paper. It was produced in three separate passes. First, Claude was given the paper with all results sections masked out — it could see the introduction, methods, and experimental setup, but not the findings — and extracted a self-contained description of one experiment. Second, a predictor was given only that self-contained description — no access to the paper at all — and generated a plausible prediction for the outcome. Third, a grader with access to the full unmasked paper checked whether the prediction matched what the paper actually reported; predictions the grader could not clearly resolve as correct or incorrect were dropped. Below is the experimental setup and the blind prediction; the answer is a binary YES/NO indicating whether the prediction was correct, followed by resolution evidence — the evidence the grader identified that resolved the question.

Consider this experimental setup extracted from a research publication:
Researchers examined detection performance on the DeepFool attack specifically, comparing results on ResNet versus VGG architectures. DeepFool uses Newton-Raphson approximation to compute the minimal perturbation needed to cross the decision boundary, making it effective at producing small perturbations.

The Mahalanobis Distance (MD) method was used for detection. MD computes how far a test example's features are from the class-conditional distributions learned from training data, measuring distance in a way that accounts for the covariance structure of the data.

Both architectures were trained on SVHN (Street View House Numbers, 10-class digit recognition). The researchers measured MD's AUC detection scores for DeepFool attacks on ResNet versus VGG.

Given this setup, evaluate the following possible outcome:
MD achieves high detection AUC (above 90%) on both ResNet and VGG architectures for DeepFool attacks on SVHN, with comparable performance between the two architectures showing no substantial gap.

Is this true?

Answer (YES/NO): NO